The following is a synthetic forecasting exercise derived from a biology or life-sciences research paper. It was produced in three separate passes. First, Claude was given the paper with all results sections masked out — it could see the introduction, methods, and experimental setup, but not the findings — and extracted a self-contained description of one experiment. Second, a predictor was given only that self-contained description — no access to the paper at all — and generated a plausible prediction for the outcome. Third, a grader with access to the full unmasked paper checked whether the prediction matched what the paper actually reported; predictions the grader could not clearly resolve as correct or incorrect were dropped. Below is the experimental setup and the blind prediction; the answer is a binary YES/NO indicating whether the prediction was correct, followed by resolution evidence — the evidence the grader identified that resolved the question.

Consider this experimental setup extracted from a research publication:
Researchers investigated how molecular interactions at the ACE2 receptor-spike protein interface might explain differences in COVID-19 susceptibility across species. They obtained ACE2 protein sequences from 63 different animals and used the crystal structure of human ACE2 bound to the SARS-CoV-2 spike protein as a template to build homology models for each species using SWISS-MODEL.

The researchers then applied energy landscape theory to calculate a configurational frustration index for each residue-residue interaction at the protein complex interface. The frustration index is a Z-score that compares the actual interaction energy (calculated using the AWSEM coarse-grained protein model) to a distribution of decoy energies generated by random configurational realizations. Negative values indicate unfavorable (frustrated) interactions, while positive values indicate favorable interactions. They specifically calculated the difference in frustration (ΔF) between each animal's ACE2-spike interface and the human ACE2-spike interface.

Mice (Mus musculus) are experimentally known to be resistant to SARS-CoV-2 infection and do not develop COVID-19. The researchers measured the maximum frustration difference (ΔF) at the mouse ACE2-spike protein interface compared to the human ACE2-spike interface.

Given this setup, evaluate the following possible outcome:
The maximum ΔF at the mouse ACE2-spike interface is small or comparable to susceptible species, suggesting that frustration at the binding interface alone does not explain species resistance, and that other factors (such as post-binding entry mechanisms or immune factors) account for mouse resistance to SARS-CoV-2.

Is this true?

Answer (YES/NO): NO